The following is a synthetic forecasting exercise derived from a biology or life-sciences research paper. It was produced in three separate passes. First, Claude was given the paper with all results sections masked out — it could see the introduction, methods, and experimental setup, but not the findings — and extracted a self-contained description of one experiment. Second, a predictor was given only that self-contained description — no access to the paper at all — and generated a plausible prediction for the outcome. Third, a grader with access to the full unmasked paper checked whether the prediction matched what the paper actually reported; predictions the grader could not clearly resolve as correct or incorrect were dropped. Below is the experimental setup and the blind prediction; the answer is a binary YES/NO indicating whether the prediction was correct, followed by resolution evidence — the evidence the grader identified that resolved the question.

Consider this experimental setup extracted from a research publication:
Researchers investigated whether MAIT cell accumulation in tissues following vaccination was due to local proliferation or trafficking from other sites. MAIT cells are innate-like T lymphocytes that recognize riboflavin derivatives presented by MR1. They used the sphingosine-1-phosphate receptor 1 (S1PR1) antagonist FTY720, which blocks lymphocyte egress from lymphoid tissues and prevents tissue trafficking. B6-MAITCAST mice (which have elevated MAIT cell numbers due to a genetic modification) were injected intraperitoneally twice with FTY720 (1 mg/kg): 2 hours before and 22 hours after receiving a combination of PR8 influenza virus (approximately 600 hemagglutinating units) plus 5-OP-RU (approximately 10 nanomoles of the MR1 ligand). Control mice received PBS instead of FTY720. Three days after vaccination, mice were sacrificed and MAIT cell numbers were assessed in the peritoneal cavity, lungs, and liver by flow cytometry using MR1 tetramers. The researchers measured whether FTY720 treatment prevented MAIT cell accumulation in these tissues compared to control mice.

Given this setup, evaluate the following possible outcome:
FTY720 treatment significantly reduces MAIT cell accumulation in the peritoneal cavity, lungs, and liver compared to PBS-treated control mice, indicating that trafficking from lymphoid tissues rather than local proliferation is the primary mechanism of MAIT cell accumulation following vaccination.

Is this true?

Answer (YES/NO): NO